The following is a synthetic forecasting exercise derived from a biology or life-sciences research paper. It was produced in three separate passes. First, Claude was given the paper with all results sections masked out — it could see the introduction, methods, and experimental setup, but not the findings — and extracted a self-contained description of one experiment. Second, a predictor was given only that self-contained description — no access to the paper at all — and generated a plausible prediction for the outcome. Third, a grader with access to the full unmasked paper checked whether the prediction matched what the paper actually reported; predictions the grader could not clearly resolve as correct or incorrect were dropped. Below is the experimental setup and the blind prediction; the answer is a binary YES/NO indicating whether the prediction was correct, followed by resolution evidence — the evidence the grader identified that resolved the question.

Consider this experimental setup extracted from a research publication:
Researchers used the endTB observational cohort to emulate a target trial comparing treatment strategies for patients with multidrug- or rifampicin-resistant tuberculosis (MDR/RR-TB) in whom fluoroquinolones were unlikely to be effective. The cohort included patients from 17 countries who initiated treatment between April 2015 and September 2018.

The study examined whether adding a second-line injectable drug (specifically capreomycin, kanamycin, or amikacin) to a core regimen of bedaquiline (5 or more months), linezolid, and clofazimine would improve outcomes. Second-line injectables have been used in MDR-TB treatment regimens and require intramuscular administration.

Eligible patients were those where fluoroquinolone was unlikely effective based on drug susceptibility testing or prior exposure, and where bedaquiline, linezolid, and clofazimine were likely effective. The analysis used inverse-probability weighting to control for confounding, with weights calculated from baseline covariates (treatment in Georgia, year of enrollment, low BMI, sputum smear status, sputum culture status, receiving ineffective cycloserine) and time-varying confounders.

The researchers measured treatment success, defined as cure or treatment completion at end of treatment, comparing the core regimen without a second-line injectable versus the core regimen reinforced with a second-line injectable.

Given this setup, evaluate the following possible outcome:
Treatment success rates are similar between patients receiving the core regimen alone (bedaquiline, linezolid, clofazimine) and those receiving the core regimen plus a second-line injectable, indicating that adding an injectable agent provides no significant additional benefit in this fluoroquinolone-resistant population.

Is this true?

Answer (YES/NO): YES